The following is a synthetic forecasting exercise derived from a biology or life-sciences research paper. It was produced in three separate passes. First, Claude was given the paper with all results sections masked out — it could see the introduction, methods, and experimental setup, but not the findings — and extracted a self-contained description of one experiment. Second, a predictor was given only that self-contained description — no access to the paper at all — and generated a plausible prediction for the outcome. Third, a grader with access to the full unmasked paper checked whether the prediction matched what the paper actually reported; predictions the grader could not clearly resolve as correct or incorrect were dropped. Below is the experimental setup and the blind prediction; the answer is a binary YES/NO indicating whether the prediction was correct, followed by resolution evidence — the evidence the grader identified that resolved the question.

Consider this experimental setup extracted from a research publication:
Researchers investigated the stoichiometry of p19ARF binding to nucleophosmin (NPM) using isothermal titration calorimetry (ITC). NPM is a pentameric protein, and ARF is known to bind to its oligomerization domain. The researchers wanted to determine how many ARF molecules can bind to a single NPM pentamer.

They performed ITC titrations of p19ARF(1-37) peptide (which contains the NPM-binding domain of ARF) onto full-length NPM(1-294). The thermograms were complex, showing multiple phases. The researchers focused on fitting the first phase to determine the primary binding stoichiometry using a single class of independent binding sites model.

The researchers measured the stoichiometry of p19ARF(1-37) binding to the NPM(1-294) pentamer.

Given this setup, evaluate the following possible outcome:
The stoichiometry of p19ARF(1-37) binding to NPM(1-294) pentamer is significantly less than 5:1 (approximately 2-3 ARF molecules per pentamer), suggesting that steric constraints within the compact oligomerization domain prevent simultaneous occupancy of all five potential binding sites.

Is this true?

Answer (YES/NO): NO